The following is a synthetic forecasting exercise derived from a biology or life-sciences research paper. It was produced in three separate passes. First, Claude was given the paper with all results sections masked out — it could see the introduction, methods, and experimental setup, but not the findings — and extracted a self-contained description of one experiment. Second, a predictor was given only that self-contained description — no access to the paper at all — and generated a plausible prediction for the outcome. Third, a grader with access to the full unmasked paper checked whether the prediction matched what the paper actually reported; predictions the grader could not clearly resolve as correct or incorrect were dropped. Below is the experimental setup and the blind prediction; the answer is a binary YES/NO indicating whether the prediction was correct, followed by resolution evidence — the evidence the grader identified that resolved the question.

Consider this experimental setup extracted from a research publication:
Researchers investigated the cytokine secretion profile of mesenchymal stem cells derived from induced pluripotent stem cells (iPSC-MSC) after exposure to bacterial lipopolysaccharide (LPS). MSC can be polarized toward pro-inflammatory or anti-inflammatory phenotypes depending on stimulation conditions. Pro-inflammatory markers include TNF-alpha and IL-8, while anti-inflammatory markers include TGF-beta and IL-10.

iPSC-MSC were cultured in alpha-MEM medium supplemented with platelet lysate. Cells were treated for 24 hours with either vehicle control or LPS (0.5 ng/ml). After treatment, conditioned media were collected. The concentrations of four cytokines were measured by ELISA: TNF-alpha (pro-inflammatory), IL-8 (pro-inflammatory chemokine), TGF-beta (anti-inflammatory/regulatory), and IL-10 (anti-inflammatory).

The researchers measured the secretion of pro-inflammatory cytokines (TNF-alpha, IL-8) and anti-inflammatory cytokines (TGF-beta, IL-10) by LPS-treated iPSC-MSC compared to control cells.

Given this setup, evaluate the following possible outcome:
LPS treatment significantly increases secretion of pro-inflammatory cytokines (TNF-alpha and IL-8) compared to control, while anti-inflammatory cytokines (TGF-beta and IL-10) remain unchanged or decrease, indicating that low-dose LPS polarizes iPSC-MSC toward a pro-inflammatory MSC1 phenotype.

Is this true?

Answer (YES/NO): YES